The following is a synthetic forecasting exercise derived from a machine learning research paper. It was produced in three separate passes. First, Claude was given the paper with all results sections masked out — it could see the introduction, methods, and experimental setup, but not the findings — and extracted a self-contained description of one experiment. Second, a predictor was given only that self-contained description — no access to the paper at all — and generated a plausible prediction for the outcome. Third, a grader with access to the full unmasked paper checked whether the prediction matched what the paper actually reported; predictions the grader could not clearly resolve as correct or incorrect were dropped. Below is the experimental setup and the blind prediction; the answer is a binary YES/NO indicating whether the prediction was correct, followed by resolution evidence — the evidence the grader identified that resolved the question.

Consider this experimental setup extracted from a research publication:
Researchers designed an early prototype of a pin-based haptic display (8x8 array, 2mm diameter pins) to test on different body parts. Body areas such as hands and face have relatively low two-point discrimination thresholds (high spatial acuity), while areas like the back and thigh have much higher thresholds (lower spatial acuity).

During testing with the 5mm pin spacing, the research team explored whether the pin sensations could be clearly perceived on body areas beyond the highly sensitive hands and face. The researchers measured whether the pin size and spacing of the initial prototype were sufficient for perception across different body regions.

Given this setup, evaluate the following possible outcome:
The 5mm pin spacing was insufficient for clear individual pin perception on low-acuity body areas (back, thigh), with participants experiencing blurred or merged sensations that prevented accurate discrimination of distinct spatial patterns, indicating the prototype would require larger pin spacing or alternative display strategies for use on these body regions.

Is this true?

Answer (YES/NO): NO